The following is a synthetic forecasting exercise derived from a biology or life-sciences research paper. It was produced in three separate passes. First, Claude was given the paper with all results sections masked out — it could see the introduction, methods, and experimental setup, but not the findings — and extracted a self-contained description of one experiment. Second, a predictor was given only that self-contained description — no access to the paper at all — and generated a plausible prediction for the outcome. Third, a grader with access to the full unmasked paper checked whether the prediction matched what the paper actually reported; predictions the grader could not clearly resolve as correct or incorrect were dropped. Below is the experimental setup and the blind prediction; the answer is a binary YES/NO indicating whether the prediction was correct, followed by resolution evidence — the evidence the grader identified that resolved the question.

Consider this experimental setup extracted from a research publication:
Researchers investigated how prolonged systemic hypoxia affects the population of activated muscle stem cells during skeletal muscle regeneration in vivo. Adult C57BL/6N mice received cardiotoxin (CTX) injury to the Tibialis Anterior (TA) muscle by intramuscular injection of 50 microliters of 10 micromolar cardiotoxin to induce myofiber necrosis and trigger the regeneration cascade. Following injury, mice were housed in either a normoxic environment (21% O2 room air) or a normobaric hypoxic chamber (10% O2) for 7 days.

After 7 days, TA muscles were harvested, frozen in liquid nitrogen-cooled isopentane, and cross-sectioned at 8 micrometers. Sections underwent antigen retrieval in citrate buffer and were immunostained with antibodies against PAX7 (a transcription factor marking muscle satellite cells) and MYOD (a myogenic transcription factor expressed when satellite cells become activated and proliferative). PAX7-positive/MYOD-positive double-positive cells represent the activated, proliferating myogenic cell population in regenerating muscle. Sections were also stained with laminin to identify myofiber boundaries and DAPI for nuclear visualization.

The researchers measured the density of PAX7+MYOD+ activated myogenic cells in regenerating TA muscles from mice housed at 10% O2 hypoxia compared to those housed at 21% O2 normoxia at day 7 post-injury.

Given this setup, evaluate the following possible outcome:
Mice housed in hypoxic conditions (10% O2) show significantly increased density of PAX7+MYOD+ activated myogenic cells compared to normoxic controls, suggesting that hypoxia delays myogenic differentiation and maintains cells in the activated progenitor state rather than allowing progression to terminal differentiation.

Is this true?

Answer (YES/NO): NO